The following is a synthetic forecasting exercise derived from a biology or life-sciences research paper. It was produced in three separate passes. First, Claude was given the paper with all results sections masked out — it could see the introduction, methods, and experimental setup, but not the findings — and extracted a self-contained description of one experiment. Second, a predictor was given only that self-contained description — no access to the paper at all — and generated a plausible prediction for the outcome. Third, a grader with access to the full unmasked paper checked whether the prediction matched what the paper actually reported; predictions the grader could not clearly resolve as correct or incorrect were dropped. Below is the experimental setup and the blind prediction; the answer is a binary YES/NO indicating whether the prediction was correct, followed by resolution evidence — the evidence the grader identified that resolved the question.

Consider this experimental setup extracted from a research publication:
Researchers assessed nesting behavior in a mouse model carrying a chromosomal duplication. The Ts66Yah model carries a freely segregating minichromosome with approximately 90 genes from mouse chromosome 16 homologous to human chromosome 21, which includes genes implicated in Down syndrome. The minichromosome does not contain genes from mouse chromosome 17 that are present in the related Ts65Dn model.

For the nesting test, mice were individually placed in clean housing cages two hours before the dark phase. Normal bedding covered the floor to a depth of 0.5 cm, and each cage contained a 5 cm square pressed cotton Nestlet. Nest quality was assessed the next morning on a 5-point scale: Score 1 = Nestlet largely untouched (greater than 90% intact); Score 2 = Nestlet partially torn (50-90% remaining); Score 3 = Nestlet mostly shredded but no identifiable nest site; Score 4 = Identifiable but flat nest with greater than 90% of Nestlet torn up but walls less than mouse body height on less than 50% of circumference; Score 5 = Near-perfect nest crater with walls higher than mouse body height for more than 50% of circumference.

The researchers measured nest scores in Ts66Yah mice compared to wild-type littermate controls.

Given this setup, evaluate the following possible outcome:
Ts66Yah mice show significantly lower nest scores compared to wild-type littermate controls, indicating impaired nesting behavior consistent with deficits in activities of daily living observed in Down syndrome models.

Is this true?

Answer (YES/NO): YES